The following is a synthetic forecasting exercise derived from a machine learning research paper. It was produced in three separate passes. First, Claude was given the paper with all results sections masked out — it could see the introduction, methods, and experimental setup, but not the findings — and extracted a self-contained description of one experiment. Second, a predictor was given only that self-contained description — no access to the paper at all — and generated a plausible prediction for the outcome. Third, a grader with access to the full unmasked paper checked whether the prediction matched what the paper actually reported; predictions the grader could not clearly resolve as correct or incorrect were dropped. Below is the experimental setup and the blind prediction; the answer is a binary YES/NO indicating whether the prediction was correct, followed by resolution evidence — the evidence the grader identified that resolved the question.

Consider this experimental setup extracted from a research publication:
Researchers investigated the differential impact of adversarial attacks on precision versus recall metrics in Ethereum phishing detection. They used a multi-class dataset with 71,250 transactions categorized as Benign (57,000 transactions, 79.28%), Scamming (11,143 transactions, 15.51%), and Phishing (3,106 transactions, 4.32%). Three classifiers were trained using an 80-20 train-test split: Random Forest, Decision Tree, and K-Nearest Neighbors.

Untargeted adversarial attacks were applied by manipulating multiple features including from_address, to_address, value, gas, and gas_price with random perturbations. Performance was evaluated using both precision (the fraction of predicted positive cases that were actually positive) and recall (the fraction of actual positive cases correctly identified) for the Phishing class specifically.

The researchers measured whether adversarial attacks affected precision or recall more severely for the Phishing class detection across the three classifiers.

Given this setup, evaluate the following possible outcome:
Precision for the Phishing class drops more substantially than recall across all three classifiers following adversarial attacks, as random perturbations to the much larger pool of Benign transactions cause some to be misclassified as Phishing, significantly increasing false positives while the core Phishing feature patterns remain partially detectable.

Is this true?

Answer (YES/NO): NO